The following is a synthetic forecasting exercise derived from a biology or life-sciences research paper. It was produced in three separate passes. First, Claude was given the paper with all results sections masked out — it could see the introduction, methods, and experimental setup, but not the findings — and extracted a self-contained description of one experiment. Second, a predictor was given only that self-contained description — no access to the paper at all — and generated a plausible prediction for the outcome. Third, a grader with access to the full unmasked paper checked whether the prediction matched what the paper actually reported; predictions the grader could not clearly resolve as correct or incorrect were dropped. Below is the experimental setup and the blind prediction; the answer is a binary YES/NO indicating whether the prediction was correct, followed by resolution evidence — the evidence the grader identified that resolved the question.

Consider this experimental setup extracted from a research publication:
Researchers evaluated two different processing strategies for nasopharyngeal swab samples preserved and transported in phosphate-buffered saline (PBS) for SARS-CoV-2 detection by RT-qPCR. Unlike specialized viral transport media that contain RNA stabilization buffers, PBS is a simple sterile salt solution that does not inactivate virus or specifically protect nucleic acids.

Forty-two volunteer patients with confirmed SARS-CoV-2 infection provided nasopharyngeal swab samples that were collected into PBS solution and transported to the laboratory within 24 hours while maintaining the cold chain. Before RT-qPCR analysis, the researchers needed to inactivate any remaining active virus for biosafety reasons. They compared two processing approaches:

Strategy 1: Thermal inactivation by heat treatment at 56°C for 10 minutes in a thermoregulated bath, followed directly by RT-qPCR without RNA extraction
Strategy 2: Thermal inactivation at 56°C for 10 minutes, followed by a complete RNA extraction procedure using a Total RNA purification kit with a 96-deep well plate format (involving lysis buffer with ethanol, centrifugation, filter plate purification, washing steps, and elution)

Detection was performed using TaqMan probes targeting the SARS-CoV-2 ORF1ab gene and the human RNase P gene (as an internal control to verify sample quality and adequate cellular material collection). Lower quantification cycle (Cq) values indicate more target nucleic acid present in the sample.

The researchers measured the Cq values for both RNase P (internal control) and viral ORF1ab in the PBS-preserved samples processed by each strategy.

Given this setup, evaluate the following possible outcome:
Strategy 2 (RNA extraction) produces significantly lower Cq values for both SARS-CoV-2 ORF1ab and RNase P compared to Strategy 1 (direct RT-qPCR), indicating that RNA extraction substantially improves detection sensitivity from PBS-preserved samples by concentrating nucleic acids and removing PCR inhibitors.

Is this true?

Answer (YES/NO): NO